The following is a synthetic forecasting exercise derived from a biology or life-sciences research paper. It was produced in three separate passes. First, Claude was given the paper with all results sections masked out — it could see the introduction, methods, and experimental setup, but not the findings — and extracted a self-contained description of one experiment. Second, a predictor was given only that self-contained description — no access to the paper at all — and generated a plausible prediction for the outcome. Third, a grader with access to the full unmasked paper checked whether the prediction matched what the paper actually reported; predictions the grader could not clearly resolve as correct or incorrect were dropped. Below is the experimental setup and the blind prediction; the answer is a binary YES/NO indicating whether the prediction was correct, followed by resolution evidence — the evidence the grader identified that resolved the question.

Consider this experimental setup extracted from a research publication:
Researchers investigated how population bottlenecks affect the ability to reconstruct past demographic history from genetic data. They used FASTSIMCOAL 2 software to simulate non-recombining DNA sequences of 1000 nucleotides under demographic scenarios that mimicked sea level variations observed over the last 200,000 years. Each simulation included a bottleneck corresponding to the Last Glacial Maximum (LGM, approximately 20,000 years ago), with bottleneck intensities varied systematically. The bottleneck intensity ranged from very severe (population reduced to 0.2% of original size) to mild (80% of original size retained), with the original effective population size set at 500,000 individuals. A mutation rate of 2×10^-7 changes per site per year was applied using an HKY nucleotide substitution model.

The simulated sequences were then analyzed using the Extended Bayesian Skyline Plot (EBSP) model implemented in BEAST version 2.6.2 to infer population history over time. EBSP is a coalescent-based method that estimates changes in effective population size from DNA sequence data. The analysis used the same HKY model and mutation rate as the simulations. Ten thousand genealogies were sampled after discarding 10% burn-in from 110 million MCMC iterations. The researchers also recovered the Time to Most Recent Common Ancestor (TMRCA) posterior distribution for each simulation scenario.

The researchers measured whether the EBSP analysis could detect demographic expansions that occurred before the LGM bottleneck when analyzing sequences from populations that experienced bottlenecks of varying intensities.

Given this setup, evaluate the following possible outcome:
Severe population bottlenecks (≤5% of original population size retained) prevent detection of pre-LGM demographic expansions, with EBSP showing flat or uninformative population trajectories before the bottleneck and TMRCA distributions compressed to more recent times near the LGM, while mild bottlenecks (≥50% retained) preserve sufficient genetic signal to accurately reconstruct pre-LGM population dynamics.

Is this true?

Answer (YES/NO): NO